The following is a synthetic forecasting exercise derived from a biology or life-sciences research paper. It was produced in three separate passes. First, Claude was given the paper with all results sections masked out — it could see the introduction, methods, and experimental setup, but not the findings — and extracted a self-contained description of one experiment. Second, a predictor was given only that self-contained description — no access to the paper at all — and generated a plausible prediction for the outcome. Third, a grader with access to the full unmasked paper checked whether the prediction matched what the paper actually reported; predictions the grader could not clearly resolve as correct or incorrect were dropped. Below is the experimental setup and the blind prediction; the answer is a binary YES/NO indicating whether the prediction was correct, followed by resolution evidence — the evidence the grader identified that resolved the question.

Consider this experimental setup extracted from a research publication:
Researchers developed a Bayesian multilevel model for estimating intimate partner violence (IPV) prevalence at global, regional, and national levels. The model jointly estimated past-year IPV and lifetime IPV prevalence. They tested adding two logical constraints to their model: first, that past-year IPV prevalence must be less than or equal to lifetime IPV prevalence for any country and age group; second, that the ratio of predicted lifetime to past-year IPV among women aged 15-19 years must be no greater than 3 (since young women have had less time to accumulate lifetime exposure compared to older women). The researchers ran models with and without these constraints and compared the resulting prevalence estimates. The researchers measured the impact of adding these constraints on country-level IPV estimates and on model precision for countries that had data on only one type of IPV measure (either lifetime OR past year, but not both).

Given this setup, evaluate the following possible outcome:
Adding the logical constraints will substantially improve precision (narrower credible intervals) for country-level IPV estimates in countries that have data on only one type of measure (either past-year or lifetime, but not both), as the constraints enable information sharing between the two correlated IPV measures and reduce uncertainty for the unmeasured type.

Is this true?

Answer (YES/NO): NO